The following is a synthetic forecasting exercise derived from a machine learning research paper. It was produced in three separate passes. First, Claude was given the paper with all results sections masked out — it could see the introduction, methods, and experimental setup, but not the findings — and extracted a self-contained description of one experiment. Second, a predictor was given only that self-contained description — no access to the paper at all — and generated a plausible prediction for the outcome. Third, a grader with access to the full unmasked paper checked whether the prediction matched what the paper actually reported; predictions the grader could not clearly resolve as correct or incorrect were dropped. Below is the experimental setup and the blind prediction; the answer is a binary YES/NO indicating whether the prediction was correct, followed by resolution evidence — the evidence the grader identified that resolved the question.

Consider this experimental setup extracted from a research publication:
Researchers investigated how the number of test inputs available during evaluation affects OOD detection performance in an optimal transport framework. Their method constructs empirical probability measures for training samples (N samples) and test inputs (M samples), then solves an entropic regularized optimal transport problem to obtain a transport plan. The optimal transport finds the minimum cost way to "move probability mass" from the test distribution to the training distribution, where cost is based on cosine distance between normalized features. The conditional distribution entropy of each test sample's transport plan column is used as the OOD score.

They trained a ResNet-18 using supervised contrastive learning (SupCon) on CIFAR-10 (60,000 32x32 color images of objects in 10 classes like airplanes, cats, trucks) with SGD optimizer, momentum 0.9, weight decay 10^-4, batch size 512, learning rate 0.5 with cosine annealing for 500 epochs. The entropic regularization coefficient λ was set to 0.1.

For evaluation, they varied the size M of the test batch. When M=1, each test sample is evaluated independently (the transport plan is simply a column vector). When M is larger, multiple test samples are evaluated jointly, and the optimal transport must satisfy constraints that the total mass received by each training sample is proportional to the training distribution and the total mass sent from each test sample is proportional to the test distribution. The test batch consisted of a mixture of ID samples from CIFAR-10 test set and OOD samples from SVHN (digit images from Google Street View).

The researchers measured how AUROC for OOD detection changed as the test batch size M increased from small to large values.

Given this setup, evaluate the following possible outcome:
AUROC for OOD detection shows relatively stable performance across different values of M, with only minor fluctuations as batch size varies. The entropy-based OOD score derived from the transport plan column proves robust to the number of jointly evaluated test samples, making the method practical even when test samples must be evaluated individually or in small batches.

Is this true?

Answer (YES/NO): NO